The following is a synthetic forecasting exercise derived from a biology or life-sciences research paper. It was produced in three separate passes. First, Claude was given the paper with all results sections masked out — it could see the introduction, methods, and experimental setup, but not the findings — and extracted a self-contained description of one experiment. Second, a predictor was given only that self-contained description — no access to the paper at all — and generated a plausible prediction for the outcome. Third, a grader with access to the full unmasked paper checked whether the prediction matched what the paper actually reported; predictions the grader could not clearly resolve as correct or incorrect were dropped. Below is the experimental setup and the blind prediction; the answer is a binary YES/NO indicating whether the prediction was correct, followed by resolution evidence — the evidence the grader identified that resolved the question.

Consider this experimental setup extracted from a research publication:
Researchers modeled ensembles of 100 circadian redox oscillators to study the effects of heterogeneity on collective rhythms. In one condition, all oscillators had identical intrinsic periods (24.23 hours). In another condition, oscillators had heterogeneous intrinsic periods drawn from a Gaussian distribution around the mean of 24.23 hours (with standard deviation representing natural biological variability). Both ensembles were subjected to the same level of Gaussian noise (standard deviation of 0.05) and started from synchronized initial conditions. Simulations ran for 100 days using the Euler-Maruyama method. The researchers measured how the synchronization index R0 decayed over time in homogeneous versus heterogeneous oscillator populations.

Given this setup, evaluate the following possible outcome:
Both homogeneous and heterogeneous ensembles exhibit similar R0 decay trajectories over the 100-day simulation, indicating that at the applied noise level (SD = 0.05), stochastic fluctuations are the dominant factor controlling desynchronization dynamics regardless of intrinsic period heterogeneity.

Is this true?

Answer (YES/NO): NO